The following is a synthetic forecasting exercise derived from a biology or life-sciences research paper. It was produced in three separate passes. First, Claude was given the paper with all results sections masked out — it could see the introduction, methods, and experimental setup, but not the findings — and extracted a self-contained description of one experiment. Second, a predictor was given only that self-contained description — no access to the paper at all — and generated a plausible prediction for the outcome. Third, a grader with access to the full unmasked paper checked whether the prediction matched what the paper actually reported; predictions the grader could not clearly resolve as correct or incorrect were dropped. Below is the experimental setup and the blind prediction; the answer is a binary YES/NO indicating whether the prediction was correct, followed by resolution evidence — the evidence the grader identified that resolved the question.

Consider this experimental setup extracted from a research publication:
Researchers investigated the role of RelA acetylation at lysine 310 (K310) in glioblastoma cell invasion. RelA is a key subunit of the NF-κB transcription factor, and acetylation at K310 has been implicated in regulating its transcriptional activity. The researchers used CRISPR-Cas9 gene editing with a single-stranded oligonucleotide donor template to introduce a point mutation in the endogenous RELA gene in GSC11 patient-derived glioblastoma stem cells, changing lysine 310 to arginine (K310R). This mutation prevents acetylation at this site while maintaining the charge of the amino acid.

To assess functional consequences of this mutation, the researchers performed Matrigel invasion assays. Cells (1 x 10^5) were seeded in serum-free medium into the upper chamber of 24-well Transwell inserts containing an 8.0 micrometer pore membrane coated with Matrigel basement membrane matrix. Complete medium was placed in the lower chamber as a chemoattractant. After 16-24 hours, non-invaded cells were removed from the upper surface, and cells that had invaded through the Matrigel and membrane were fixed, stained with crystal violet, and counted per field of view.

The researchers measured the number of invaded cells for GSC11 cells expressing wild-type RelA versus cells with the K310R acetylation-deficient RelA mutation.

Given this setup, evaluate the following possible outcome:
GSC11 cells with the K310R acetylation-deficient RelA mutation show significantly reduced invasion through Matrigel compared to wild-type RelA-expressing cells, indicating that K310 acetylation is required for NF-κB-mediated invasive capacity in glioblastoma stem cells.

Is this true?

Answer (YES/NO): YES